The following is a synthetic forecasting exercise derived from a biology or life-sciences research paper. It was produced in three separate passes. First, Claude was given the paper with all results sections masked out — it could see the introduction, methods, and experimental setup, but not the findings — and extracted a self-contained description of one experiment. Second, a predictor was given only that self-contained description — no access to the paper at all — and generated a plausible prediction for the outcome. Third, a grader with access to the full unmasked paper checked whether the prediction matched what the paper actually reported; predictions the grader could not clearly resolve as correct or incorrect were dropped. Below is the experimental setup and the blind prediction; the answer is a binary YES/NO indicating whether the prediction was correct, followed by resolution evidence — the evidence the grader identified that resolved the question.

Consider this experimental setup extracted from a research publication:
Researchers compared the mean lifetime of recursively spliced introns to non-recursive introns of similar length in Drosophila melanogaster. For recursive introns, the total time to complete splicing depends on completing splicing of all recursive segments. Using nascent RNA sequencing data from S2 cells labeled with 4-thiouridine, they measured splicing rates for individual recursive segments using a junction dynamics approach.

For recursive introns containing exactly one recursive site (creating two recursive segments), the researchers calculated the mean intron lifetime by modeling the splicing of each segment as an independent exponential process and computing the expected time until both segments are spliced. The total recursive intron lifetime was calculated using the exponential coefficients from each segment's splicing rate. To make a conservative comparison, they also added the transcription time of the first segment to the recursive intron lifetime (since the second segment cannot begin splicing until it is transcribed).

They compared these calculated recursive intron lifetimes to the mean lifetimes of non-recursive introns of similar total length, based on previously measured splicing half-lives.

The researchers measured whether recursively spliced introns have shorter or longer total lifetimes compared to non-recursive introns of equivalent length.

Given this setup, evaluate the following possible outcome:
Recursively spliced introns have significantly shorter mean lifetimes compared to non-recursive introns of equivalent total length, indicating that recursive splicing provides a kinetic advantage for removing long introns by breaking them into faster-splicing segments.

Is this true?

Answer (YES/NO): NO